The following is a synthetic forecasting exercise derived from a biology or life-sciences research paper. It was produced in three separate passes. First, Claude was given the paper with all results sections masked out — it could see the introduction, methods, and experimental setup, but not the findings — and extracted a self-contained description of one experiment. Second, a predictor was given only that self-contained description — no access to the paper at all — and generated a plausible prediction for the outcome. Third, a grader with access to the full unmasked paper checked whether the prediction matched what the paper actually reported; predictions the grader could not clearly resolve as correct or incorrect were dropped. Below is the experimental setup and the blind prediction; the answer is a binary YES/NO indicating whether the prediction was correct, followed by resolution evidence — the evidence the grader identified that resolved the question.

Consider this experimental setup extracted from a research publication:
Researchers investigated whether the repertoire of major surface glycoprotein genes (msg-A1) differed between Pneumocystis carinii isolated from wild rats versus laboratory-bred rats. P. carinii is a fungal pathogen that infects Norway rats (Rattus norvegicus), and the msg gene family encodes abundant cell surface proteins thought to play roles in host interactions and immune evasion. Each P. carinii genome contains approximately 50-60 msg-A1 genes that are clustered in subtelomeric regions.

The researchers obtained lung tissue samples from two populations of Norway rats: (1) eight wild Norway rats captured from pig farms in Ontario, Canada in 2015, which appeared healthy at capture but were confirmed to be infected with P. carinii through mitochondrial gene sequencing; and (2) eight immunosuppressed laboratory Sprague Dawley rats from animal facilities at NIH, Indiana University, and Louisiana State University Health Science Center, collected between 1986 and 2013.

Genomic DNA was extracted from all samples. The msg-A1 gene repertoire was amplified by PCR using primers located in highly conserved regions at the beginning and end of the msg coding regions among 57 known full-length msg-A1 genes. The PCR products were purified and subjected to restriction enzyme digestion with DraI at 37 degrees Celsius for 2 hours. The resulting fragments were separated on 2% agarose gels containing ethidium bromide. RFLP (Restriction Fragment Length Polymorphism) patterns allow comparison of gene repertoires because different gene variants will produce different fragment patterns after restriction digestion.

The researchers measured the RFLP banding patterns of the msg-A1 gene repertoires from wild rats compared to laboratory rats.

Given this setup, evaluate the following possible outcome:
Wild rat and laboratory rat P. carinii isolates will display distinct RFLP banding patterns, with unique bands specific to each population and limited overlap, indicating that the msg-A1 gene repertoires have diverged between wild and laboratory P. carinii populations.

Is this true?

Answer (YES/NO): YES